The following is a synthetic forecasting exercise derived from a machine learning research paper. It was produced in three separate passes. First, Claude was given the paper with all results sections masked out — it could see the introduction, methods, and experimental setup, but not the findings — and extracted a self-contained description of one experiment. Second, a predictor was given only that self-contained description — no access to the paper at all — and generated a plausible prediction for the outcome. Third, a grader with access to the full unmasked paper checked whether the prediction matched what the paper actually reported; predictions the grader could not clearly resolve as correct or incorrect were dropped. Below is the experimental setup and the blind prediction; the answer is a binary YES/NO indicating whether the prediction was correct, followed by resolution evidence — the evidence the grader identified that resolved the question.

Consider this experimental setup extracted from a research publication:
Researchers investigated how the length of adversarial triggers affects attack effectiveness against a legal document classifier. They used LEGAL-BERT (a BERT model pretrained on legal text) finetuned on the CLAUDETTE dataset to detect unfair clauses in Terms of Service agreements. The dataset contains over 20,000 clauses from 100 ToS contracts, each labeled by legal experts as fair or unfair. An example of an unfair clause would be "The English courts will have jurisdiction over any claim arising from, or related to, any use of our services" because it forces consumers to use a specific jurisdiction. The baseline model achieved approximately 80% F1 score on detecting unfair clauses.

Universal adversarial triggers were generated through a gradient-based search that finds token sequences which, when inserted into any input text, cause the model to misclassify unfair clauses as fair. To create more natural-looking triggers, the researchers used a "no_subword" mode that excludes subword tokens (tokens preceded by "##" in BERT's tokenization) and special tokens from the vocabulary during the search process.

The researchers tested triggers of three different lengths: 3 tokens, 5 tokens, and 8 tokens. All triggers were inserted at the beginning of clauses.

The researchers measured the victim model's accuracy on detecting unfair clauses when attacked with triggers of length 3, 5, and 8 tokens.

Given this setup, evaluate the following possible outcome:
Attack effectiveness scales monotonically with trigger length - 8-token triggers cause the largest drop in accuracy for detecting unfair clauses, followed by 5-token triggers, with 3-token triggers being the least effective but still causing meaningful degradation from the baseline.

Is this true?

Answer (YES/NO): YES